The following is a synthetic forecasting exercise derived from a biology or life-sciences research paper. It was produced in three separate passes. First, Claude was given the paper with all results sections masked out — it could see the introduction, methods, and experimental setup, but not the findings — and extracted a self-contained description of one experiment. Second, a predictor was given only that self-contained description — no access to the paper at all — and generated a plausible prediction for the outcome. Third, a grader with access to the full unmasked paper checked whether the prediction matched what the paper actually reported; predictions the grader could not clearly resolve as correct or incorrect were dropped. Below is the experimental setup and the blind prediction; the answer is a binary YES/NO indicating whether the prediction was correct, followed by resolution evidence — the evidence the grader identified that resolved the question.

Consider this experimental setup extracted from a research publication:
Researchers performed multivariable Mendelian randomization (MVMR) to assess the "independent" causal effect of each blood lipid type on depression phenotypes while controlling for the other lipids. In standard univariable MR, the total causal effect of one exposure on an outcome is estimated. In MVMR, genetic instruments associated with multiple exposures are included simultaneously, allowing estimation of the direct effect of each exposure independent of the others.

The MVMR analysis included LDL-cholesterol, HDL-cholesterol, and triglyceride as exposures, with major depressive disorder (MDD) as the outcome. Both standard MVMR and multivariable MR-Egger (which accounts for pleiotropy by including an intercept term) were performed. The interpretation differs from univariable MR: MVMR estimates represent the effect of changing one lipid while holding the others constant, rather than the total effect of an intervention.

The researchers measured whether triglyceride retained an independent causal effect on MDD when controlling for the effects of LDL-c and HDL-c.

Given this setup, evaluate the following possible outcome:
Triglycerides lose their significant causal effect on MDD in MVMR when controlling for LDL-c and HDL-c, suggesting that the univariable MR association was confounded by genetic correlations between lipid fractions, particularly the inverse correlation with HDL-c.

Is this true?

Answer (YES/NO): NO